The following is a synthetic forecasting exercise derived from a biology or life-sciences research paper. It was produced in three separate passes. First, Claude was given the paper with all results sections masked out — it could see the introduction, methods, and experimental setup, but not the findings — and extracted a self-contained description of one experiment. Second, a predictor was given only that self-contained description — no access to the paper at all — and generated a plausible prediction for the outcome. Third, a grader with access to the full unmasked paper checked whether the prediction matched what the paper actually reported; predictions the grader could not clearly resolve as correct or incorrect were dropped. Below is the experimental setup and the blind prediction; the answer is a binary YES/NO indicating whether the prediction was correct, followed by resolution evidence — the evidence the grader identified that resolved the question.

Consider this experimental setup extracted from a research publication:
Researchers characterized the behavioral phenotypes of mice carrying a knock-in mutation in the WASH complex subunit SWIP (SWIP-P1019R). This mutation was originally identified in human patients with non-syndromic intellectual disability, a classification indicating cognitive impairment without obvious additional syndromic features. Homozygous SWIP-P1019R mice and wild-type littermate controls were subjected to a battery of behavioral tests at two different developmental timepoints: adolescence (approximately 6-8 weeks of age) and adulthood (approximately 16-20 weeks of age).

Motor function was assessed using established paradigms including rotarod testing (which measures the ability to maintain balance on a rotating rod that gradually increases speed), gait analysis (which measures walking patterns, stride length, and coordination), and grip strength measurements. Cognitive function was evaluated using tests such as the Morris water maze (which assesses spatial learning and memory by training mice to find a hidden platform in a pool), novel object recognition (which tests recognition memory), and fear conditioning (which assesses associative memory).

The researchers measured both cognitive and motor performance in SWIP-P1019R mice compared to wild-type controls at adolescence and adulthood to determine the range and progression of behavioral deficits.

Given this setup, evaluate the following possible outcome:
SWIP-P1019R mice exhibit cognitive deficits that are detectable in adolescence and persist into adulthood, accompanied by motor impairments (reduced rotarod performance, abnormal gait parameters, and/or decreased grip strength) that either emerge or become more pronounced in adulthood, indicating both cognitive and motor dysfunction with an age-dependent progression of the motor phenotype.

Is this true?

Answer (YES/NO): YES